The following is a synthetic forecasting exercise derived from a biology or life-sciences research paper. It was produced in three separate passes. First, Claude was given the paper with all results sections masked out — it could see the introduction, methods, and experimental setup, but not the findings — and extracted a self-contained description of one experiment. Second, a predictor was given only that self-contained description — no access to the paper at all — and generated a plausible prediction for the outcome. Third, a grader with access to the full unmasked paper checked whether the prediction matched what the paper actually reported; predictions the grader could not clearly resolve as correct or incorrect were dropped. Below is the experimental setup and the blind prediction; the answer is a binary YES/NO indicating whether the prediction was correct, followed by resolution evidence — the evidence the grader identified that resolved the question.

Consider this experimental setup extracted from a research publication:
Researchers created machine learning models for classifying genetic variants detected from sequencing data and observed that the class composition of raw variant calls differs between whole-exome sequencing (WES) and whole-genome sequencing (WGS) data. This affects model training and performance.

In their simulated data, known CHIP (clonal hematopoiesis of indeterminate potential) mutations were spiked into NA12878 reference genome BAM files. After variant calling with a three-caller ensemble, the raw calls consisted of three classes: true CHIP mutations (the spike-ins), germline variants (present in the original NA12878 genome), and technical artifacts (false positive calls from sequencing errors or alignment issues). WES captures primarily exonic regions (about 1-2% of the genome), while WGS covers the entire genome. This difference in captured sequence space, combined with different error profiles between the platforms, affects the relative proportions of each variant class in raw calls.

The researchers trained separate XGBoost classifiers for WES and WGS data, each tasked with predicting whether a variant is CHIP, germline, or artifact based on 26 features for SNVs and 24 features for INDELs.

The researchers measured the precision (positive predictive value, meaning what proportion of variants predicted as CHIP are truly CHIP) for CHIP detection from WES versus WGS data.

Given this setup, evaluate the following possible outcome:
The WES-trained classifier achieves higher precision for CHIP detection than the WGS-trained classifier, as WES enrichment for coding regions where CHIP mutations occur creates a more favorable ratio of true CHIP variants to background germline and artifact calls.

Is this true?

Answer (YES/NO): NO